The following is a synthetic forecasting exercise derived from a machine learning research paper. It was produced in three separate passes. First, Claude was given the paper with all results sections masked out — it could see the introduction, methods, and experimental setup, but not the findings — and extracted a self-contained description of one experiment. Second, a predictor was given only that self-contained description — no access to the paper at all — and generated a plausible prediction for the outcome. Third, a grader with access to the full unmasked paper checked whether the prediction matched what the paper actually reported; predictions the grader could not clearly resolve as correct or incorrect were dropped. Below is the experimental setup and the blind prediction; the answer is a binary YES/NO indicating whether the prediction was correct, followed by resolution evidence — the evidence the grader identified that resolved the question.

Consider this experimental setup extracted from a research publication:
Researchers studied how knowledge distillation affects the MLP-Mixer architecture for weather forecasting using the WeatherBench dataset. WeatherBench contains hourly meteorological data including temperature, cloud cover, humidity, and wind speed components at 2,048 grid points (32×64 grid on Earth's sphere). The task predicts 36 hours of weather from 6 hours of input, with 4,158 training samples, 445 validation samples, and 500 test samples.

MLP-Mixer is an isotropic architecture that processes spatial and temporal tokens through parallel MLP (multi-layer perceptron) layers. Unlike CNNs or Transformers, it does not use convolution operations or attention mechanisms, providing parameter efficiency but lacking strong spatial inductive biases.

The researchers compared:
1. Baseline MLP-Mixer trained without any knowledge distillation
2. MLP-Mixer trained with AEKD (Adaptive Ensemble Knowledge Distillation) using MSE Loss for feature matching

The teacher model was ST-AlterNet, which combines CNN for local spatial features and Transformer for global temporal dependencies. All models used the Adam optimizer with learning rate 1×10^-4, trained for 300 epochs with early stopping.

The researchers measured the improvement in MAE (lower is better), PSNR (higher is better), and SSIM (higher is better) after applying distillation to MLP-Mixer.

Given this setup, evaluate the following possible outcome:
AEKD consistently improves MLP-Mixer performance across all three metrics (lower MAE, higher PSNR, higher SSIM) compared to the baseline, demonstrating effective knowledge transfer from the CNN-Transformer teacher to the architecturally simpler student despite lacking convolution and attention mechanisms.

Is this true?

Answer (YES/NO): YES